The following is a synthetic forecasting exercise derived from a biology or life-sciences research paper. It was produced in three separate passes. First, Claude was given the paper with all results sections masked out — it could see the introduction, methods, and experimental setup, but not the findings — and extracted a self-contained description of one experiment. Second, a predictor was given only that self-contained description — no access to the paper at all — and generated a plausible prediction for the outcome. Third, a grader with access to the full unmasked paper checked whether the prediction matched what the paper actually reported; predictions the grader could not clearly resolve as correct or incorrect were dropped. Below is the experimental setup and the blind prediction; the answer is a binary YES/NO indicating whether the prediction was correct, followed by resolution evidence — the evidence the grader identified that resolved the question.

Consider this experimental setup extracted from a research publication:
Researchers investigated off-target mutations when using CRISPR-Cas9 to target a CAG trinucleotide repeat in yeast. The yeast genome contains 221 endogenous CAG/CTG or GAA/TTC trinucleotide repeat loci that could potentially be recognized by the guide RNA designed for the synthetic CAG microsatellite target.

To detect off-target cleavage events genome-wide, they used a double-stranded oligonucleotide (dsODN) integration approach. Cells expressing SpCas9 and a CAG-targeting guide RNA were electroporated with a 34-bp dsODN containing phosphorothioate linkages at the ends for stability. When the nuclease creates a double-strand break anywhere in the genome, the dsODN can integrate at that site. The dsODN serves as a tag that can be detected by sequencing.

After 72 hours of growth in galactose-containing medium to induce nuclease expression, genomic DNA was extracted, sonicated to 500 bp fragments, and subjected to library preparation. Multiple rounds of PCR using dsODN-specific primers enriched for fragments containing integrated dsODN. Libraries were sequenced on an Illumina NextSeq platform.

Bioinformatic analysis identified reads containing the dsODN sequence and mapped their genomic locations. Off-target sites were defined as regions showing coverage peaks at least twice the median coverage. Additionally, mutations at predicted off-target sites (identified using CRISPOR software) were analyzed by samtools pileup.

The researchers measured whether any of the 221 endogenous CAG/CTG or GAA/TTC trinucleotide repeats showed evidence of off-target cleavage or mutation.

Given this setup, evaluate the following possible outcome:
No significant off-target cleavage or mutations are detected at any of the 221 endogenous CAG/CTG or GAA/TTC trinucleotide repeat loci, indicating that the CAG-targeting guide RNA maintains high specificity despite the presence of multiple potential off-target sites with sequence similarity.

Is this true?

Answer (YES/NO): NO